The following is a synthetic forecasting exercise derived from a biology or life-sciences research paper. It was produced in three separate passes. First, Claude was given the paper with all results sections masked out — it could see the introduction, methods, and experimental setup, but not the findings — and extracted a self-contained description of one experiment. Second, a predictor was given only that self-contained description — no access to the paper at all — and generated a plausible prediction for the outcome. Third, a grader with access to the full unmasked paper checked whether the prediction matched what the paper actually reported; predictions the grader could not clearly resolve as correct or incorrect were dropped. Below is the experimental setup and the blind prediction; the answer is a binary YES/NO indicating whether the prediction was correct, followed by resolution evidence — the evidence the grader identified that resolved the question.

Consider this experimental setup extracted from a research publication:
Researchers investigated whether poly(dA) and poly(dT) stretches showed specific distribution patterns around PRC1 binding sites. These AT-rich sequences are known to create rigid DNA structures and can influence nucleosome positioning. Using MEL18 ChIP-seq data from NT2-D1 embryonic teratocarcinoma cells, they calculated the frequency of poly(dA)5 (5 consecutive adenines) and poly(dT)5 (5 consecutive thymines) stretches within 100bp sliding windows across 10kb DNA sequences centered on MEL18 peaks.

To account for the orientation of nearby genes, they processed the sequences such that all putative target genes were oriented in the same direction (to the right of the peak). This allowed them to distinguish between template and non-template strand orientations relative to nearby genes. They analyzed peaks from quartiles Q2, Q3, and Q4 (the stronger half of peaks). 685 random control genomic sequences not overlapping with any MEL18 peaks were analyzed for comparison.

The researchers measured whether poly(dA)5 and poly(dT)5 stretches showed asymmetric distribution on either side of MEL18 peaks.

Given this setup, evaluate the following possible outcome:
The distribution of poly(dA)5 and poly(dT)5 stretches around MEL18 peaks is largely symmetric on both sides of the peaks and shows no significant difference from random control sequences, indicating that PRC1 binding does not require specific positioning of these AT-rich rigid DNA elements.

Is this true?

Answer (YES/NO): NO